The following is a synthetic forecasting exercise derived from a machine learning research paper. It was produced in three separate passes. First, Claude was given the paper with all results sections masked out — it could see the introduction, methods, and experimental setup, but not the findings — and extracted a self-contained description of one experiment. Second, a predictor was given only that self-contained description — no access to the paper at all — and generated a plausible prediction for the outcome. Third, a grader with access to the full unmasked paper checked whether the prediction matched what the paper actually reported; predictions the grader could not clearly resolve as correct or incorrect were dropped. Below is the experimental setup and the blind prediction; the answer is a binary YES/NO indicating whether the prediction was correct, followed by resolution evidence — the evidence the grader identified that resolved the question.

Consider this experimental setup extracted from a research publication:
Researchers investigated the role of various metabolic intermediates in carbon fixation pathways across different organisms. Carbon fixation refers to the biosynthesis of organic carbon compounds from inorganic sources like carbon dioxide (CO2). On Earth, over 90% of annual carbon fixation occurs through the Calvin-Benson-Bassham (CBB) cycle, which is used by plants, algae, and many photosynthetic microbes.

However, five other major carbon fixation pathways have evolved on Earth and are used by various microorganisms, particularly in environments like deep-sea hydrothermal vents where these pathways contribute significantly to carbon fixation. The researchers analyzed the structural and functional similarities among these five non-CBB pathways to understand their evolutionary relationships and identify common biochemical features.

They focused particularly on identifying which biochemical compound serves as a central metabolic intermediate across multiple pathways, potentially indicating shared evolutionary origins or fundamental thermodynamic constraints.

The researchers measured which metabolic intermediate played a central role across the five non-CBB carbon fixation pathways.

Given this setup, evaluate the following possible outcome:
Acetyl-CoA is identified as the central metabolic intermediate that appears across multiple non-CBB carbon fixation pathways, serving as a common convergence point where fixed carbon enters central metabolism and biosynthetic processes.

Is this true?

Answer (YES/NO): YES